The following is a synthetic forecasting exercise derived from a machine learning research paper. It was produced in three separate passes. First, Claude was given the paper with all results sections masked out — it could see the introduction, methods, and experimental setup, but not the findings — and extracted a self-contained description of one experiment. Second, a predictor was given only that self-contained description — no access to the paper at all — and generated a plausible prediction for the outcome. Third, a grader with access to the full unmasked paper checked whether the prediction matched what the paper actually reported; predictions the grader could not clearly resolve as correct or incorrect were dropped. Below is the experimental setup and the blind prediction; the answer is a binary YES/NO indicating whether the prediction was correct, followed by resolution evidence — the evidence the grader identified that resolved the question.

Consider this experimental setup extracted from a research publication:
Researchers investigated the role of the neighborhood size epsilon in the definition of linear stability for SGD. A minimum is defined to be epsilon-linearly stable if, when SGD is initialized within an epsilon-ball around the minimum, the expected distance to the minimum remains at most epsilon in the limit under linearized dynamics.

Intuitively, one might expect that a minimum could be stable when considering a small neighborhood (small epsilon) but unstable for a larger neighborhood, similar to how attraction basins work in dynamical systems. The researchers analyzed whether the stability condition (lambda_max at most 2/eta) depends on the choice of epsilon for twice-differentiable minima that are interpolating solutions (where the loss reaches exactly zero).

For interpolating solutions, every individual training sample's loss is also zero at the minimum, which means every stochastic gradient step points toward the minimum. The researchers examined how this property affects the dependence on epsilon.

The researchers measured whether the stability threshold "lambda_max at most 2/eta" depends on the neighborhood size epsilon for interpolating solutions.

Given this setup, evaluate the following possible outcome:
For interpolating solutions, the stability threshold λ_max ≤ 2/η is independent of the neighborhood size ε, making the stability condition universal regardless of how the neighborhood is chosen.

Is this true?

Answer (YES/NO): YES